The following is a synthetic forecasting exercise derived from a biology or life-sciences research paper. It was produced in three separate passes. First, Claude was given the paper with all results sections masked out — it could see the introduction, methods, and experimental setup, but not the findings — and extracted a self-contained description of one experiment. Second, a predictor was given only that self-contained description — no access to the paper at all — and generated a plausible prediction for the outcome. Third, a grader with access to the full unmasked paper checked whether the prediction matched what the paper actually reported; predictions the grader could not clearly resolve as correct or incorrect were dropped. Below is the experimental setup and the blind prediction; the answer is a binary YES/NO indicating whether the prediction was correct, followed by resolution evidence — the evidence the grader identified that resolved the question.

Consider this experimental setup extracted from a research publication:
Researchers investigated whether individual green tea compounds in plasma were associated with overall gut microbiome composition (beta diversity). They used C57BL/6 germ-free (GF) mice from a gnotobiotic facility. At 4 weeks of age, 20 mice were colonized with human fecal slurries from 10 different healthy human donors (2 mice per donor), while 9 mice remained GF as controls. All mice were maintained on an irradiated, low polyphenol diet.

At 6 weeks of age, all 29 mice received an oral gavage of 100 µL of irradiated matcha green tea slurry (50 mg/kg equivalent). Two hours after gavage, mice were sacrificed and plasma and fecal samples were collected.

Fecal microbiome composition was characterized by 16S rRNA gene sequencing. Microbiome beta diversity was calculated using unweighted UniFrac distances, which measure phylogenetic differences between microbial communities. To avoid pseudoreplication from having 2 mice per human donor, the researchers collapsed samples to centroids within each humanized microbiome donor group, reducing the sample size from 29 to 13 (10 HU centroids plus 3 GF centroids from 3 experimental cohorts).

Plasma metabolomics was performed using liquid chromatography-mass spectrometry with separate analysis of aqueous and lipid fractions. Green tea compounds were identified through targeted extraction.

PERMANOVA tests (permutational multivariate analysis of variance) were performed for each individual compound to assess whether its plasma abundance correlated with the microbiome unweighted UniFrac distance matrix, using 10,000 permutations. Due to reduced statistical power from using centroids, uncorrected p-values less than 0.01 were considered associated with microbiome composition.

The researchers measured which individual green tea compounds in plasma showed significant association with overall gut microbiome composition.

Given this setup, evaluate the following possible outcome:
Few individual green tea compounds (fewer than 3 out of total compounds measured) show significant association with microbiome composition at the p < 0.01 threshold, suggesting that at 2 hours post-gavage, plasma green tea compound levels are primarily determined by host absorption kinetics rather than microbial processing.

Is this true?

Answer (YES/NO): NO